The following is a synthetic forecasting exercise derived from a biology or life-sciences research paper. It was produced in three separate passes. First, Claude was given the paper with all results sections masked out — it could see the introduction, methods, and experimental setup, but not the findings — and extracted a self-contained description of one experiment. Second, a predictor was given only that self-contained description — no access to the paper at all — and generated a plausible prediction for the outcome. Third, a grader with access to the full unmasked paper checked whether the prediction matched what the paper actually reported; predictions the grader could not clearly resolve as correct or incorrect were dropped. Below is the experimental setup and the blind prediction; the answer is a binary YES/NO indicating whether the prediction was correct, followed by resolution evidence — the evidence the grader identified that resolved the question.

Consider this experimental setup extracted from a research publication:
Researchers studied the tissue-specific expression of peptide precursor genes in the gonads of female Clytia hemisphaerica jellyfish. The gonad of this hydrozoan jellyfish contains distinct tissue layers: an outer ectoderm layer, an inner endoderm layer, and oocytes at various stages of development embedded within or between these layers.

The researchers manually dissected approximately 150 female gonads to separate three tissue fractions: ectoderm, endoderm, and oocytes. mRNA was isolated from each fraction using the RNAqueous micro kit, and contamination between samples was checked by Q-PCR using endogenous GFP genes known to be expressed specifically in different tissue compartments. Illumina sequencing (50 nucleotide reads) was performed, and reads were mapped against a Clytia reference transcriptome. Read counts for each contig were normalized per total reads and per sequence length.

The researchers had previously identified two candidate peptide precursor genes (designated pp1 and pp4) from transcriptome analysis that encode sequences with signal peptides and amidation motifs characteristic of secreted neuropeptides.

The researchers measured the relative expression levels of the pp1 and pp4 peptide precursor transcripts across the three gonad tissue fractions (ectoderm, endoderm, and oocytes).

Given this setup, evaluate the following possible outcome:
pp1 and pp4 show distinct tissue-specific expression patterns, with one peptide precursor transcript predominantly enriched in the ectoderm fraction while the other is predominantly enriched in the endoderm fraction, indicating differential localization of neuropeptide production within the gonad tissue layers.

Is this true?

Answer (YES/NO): NO